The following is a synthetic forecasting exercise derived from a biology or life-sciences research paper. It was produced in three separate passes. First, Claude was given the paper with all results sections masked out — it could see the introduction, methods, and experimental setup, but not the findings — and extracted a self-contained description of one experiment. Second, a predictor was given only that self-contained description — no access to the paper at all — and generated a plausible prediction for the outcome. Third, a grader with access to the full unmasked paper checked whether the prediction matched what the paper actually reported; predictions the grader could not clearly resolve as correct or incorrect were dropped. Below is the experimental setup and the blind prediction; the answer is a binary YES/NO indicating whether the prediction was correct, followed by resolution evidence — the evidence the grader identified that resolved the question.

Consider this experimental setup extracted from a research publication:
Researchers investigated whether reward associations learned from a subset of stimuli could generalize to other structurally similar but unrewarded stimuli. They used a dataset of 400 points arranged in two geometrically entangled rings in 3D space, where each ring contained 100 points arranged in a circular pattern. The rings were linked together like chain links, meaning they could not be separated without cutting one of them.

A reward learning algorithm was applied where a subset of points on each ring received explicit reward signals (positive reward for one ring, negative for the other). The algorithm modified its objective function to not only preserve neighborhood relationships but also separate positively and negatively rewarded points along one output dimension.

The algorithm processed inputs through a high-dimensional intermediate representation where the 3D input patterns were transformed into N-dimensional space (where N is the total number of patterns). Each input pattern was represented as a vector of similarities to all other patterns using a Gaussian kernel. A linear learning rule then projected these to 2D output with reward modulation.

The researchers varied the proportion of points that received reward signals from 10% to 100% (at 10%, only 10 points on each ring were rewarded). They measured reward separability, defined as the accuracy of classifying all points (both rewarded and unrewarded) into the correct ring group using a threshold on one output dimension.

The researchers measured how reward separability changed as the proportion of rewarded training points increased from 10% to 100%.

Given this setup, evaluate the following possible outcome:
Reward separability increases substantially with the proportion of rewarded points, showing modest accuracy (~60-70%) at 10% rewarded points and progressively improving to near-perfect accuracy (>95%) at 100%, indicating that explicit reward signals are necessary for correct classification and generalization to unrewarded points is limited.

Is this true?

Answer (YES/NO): NO